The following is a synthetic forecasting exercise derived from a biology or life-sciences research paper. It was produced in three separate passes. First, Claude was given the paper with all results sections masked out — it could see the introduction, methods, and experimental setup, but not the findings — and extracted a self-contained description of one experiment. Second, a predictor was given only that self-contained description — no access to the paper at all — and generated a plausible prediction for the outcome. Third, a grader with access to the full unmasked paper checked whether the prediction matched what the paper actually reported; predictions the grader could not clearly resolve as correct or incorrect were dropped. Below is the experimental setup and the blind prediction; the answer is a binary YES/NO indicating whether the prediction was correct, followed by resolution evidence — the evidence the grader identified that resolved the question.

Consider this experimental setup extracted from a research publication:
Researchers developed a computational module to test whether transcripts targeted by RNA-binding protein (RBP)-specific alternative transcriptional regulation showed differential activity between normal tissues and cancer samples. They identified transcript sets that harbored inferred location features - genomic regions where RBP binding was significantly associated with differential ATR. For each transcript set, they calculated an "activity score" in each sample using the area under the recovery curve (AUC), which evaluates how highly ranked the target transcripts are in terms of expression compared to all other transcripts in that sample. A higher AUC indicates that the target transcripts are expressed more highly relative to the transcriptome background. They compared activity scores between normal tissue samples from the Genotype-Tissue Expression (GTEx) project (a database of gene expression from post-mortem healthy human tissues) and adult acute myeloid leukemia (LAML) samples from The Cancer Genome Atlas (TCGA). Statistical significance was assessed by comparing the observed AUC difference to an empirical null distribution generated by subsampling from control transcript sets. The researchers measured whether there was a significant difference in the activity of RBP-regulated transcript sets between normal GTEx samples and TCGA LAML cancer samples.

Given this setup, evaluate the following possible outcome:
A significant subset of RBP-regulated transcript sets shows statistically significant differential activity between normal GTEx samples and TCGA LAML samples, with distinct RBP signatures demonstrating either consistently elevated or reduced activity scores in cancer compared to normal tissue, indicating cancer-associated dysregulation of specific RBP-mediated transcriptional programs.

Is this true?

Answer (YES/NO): YES